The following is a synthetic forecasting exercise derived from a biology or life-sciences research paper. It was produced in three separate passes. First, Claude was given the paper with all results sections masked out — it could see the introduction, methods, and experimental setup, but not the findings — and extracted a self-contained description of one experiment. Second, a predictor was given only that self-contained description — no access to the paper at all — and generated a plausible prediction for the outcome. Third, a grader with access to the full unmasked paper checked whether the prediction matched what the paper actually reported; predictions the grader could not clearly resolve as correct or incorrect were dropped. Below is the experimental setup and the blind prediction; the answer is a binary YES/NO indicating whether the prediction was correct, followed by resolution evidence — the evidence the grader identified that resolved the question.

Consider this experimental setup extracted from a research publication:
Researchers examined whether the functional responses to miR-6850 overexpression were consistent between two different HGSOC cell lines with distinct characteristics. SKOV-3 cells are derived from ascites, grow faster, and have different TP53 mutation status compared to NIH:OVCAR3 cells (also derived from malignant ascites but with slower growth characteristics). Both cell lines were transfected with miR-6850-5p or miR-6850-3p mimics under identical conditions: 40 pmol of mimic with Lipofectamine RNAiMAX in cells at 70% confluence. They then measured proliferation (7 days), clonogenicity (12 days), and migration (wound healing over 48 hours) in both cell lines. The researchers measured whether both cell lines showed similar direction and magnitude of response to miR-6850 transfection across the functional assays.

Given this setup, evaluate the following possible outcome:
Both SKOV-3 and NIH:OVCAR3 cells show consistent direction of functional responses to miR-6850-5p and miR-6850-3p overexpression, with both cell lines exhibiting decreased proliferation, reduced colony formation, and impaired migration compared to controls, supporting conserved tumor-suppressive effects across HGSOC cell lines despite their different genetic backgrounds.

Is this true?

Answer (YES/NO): NO